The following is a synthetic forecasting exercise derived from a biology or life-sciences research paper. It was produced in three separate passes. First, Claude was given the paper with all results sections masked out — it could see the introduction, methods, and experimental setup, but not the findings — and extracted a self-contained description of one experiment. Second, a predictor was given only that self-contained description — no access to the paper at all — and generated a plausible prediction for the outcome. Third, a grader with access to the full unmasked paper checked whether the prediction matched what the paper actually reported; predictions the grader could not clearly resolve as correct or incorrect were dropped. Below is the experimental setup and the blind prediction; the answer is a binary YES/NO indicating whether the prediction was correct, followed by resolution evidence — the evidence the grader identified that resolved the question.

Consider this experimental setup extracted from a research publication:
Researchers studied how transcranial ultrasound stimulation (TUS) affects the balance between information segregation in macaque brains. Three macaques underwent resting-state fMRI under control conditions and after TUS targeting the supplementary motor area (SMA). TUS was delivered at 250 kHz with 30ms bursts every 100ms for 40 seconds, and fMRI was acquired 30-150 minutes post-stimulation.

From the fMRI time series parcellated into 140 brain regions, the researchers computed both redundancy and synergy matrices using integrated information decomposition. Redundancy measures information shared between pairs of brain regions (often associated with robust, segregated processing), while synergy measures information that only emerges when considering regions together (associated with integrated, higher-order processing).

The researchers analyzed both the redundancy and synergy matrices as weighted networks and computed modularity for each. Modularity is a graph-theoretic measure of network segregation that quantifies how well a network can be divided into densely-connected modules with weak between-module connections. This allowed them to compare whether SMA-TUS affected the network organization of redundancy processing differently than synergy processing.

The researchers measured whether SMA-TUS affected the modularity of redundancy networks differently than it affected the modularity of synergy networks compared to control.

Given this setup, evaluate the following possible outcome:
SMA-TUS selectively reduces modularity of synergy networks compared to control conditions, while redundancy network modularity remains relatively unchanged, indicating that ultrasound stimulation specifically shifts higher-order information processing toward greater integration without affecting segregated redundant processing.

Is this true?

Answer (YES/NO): NO